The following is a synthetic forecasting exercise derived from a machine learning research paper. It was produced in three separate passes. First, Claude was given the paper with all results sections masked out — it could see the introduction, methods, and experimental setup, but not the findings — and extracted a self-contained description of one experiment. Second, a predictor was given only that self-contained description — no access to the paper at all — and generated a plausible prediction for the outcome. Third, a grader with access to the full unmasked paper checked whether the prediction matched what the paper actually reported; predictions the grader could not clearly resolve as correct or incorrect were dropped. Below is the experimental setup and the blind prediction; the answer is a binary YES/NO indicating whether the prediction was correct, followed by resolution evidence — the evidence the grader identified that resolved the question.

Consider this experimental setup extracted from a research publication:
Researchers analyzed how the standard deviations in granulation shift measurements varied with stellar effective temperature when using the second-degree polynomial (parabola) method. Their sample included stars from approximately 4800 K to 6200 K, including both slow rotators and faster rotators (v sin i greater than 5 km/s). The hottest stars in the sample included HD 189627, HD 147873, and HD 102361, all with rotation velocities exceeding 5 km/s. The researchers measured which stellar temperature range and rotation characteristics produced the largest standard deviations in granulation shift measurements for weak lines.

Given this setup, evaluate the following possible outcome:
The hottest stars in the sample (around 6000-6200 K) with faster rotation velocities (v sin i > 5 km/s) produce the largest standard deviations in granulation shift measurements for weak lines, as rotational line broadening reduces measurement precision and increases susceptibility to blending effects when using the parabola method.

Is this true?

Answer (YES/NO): YES